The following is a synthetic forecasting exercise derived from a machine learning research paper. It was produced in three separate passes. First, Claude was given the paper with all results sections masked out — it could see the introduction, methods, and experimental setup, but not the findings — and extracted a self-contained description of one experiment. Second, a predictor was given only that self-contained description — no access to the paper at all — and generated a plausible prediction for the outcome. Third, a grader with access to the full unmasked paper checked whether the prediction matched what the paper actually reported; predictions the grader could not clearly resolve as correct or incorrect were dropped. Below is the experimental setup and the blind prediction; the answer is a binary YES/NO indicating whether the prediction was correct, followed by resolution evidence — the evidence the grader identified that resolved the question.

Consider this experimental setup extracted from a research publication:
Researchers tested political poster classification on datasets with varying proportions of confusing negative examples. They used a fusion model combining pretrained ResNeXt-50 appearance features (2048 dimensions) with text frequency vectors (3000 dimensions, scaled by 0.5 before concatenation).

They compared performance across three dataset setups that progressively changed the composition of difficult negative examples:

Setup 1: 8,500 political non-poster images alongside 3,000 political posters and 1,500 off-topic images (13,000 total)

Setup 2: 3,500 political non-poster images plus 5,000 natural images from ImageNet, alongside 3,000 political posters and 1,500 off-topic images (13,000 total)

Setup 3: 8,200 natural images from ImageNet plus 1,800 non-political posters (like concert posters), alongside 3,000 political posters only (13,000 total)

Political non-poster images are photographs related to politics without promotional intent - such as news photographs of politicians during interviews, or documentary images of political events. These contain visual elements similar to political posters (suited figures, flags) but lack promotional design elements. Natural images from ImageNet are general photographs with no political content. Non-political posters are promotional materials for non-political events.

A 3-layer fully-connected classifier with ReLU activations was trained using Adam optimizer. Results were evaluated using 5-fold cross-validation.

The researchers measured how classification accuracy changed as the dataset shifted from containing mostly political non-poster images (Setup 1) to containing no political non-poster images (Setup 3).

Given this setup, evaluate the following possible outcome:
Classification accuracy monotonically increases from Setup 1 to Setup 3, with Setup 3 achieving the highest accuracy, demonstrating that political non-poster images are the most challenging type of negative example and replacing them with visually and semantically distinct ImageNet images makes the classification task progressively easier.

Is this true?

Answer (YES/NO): YES